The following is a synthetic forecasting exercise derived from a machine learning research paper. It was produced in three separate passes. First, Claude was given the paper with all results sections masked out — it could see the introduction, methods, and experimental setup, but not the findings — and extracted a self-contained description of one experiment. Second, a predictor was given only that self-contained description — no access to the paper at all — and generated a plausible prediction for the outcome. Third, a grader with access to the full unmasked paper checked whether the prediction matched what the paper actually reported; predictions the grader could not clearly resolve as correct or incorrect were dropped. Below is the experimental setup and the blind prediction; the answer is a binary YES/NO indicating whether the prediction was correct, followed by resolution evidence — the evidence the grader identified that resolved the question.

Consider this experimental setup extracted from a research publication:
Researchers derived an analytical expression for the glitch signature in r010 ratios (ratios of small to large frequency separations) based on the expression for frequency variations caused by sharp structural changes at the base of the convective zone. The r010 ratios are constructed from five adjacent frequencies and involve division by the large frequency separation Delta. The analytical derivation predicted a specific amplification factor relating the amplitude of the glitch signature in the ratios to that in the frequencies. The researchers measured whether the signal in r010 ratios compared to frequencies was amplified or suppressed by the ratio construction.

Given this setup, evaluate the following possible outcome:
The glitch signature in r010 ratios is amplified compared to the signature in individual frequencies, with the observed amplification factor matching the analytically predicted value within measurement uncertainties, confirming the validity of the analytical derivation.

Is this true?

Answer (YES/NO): YES